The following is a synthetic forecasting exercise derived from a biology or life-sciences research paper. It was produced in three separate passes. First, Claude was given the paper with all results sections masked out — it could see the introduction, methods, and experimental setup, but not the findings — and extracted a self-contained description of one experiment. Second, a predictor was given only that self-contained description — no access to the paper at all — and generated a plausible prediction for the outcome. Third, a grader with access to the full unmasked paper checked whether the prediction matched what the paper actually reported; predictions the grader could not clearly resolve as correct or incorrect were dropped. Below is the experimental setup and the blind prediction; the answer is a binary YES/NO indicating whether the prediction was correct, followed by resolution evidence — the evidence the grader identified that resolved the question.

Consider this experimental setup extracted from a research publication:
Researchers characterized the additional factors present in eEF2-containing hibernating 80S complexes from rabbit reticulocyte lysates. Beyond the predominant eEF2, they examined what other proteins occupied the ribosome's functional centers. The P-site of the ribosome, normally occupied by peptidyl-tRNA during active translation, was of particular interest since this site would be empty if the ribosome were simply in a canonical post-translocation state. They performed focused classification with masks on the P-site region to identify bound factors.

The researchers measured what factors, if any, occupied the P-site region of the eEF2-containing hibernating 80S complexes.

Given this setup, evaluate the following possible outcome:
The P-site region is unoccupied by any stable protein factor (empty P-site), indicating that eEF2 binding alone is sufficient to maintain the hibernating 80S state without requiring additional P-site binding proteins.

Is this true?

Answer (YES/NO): NO